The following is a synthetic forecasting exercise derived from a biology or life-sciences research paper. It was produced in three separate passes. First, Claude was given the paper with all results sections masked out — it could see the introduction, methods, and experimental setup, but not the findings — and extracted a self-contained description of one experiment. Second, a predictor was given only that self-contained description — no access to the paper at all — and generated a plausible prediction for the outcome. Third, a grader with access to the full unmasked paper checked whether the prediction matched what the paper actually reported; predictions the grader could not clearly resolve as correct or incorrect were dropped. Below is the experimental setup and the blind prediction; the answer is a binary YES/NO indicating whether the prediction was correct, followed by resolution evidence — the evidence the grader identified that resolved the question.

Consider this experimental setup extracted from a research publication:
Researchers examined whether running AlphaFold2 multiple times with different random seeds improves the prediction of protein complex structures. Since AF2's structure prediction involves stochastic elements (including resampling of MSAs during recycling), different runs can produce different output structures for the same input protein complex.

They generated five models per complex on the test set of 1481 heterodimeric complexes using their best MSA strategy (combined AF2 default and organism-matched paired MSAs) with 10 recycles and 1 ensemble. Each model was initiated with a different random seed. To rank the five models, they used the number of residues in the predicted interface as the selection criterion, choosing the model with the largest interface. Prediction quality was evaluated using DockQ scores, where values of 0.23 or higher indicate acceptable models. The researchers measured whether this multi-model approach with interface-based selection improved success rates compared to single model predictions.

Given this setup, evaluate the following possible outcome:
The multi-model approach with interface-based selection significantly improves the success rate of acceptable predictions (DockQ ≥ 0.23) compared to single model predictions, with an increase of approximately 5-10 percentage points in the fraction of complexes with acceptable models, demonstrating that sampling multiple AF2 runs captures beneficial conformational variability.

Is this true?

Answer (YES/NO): NO